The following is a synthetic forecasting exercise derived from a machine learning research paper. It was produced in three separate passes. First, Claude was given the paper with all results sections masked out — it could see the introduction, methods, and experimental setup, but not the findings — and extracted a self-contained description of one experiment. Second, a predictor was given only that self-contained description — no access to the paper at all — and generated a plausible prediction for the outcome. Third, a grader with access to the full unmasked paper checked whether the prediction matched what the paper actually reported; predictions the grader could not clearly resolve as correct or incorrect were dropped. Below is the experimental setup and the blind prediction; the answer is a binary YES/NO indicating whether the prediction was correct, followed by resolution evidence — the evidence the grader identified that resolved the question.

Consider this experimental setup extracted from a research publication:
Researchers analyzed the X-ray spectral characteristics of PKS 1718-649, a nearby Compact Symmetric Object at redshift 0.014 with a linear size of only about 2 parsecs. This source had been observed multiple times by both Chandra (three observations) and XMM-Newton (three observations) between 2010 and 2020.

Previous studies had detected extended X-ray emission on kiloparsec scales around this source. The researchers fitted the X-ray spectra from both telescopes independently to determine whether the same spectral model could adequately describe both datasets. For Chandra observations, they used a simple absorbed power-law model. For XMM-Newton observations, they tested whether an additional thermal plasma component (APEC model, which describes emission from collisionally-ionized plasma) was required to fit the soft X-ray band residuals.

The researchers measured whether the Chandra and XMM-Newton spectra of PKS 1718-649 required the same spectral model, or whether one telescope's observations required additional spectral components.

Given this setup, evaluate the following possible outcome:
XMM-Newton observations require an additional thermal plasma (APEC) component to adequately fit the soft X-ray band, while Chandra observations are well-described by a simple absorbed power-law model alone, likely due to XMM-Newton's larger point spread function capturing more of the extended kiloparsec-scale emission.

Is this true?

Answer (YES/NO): YES